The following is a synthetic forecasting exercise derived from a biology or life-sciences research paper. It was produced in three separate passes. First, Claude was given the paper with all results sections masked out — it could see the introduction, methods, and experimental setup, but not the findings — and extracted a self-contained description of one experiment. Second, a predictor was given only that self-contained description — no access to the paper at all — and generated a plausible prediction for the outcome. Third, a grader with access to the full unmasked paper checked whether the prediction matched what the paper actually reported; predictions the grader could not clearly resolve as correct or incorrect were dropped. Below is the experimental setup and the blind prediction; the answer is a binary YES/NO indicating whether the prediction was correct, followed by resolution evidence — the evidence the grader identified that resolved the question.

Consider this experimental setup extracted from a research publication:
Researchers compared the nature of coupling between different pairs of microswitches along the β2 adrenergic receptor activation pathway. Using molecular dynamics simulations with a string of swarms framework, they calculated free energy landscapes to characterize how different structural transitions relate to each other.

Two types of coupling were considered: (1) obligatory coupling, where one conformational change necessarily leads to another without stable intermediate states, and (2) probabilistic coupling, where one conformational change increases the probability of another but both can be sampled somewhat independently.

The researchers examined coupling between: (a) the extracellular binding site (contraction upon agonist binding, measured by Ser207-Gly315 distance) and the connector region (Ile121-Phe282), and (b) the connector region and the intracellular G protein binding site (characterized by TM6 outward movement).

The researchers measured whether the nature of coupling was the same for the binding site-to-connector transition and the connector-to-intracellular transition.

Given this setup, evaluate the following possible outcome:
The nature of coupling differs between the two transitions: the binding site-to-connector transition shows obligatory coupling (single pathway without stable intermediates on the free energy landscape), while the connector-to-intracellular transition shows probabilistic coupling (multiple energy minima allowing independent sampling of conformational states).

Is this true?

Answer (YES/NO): YES